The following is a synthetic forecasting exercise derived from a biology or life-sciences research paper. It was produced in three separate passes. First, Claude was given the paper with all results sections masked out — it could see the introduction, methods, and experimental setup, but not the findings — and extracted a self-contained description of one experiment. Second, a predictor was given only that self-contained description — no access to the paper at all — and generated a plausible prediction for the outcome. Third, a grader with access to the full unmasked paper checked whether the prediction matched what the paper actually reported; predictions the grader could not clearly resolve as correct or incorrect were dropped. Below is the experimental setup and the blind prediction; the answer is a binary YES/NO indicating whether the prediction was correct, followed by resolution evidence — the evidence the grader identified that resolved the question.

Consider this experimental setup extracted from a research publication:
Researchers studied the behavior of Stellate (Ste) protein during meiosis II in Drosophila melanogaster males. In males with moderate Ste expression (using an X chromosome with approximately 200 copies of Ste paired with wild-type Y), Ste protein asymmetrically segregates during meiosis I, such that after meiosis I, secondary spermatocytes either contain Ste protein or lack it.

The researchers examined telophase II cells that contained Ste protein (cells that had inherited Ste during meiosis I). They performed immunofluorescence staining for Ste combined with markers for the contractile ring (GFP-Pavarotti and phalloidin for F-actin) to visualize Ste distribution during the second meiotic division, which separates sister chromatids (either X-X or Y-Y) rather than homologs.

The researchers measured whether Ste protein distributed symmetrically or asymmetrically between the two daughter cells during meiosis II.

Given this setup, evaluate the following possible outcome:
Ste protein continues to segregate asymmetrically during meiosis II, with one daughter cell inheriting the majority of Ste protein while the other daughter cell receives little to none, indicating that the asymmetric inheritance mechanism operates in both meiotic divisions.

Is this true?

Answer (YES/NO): YES